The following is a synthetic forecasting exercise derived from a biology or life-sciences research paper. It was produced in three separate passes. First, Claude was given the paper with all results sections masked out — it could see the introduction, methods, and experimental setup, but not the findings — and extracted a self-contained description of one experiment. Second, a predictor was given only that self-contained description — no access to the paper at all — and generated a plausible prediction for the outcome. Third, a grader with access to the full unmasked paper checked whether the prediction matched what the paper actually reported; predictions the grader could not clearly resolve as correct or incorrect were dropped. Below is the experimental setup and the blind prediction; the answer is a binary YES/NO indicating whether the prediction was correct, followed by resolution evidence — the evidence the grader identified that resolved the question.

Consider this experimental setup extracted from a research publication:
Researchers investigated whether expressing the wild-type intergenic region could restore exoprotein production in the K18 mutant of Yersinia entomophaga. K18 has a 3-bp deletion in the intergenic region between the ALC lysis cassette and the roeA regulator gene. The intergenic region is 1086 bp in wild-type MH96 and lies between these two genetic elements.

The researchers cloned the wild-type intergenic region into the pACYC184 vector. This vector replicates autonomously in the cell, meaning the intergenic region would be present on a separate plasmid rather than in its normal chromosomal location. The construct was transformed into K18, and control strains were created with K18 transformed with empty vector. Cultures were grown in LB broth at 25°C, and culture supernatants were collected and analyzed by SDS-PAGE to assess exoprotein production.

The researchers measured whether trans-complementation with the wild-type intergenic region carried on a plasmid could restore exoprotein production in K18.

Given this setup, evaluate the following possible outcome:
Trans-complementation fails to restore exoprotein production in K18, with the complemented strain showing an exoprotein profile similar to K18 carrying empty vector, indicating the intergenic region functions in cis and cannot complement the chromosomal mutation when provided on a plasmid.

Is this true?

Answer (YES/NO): YES